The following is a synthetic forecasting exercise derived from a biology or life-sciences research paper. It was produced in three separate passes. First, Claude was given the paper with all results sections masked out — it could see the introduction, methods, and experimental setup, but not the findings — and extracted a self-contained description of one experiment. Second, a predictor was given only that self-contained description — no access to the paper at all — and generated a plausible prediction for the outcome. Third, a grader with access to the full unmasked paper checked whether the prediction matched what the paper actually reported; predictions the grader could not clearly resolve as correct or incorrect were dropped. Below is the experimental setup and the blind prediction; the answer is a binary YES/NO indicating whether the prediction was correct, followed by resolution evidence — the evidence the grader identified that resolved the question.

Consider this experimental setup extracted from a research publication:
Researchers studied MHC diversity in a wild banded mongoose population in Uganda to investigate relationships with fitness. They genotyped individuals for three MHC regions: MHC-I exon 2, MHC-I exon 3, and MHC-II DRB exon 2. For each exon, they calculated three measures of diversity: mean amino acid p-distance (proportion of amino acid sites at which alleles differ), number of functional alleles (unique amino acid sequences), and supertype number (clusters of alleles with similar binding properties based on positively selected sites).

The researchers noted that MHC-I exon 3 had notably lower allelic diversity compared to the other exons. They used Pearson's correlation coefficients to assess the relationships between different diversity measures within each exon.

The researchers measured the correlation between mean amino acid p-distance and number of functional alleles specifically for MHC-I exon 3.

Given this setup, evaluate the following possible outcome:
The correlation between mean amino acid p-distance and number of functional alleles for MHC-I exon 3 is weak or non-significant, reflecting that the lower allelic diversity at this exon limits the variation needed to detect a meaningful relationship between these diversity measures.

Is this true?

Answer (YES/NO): NO